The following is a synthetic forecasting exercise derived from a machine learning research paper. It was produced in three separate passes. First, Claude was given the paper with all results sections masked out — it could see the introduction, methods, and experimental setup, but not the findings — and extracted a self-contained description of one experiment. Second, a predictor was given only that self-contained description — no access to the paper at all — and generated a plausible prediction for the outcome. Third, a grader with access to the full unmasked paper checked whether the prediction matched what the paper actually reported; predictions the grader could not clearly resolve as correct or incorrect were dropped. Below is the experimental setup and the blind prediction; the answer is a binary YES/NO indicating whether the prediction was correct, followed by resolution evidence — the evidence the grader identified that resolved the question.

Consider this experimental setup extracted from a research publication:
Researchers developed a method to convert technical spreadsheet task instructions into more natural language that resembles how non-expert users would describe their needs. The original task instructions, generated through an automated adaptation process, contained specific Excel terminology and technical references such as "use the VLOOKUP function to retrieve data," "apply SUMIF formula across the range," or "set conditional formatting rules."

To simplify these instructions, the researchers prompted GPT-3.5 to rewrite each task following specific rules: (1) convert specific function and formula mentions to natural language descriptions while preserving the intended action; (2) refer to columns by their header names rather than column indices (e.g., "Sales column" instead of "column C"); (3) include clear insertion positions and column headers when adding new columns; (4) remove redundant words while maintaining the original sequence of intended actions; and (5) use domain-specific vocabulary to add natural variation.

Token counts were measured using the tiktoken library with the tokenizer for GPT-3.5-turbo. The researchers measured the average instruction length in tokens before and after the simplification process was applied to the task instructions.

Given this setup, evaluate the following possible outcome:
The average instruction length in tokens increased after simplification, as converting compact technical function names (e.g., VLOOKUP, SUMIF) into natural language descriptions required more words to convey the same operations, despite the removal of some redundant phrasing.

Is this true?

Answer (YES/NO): NO